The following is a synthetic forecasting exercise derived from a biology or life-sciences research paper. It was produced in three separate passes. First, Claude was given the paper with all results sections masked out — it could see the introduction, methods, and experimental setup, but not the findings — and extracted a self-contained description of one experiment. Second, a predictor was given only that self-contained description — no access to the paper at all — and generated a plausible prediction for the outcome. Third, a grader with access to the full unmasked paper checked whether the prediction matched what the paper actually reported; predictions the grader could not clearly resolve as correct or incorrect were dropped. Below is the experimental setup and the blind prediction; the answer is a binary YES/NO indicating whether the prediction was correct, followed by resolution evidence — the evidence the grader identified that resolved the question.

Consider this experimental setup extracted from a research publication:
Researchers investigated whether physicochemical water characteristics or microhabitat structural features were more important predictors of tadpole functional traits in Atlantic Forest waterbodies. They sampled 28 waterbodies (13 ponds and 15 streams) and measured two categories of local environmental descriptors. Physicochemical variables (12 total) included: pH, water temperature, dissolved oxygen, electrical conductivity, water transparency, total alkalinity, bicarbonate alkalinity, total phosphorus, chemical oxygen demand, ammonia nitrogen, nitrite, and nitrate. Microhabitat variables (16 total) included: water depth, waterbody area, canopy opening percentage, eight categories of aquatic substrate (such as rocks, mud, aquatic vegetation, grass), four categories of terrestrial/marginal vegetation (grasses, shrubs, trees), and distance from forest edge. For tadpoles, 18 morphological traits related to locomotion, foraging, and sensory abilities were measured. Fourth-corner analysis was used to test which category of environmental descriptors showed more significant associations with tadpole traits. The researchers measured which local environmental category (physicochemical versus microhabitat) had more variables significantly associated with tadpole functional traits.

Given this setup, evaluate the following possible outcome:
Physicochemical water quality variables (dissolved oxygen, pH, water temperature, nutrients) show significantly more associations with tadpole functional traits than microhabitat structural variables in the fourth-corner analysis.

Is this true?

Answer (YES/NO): NO